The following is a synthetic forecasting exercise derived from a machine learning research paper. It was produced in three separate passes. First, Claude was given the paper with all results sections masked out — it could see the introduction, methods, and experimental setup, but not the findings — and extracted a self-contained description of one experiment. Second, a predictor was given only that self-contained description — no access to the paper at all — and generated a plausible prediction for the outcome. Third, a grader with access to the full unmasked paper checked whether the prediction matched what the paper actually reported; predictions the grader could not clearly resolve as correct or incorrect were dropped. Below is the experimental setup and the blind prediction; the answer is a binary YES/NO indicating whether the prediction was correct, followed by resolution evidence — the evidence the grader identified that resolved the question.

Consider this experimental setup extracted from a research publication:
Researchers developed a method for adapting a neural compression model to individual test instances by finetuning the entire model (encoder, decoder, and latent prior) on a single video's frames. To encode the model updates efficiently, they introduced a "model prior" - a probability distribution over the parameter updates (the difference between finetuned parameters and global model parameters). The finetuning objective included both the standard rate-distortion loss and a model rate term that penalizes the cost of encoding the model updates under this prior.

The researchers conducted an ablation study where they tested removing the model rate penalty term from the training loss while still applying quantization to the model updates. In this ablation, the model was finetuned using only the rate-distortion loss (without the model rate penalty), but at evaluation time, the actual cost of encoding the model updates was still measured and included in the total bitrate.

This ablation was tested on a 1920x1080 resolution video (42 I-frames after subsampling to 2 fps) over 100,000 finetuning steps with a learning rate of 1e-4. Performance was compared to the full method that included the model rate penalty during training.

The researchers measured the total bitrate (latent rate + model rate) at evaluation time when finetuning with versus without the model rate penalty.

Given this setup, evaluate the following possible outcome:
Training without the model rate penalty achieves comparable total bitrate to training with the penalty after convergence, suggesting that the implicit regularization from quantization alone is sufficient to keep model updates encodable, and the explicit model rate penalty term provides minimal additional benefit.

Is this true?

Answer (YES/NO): NO